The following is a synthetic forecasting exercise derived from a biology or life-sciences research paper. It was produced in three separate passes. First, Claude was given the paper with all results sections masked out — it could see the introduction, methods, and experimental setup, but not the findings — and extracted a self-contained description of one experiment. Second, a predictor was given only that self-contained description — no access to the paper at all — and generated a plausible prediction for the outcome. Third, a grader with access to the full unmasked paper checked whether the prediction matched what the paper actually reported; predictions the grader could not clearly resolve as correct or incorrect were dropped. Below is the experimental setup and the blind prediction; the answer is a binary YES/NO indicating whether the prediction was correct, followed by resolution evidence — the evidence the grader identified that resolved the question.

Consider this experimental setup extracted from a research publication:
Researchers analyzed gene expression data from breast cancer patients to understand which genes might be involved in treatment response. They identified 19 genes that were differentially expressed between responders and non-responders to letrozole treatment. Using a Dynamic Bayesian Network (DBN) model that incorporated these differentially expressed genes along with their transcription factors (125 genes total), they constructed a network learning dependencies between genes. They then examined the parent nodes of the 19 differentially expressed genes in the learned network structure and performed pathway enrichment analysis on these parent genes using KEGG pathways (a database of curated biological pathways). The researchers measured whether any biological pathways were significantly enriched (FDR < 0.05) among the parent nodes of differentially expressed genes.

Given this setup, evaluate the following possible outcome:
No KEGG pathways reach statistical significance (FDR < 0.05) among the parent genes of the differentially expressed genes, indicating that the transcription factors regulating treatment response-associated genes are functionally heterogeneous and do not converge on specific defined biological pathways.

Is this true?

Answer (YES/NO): NO